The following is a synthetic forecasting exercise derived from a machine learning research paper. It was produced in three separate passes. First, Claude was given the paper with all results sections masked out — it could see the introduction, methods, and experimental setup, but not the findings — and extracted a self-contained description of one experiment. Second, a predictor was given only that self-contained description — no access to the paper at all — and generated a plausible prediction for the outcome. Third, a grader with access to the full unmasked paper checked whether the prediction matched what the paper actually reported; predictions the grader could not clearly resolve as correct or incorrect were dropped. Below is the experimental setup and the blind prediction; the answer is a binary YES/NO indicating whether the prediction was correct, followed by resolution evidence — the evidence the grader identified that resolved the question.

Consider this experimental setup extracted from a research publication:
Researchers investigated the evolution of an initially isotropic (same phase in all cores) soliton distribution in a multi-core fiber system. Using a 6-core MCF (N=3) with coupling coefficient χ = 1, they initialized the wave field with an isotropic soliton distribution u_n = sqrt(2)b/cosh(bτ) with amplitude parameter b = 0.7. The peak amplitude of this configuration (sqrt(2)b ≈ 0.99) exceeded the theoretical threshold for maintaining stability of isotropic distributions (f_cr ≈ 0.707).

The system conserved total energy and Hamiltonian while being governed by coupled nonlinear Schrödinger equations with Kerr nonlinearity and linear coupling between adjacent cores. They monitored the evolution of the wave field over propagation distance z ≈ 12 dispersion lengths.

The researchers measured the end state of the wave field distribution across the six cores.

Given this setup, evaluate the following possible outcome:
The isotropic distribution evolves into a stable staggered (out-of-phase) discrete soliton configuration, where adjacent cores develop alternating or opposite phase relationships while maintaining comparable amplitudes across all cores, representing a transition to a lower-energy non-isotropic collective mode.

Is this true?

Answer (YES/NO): NO